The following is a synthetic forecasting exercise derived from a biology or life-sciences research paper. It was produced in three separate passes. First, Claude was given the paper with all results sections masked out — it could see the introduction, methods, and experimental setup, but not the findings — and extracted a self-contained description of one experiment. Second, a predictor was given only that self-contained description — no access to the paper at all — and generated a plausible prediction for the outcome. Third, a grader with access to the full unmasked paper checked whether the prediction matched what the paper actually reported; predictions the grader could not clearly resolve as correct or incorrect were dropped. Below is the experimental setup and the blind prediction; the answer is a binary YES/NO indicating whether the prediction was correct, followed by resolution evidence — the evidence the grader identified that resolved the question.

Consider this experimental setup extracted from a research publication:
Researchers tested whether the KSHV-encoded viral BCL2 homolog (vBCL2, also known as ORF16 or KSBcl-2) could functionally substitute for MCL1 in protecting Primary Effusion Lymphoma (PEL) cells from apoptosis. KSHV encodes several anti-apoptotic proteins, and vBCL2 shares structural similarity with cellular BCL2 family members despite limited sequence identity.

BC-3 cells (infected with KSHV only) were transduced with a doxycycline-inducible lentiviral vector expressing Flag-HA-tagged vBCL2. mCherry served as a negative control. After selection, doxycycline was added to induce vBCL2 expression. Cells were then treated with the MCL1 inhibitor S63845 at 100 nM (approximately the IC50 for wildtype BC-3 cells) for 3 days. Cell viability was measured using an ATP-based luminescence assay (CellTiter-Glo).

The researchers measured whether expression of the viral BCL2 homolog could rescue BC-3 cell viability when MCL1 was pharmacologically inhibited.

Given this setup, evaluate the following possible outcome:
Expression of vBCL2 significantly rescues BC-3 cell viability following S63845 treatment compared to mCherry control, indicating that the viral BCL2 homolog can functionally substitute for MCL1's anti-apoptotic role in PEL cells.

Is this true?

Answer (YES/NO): NO